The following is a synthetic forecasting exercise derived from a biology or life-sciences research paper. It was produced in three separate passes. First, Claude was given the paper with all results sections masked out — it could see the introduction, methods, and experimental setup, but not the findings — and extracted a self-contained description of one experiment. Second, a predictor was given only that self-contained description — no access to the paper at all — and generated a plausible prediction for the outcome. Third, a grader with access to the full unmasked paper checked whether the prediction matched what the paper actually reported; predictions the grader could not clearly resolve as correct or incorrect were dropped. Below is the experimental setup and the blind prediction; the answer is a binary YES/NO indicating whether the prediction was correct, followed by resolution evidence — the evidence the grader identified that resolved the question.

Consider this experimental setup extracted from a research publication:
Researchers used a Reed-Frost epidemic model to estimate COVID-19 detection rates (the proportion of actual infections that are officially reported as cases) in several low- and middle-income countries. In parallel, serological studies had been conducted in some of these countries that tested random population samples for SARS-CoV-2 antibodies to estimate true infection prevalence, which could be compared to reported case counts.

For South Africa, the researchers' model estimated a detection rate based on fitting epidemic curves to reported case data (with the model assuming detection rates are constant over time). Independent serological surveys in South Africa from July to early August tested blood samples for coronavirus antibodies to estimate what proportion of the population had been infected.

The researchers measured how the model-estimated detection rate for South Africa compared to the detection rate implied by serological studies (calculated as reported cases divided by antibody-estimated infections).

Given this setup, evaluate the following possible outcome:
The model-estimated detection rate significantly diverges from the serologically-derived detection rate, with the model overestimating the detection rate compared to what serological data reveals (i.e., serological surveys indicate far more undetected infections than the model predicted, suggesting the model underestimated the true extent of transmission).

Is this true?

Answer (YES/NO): NO